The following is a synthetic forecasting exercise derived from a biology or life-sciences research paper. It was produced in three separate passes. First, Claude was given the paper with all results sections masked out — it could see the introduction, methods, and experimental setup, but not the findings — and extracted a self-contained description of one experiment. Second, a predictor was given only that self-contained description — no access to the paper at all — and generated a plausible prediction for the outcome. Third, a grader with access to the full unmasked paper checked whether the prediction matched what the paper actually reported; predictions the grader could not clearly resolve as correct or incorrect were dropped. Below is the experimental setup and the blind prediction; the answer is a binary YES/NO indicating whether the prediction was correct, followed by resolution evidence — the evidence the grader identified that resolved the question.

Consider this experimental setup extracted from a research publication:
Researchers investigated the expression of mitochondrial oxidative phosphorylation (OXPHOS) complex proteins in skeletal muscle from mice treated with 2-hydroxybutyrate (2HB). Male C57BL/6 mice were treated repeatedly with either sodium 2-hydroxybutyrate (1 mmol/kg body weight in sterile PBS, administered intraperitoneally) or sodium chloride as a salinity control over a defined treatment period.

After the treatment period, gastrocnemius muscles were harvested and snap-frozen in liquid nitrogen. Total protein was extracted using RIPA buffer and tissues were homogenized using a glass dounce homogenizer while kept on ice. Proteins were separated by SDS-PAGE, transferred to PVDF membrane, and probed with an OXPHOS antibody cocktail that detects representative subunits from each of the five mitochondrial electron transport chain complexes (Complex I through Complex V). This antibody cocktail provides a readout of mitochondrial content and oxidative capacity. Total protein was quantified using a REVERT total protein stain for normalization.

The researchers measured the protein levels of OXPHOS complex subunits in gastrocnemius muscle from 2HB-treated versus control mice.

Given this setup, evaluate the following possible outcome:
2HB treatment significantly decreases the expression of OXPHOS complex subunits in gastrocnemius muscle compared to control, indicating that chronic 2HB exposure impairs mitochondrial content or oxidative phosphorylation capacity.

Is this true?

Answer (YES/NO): NO